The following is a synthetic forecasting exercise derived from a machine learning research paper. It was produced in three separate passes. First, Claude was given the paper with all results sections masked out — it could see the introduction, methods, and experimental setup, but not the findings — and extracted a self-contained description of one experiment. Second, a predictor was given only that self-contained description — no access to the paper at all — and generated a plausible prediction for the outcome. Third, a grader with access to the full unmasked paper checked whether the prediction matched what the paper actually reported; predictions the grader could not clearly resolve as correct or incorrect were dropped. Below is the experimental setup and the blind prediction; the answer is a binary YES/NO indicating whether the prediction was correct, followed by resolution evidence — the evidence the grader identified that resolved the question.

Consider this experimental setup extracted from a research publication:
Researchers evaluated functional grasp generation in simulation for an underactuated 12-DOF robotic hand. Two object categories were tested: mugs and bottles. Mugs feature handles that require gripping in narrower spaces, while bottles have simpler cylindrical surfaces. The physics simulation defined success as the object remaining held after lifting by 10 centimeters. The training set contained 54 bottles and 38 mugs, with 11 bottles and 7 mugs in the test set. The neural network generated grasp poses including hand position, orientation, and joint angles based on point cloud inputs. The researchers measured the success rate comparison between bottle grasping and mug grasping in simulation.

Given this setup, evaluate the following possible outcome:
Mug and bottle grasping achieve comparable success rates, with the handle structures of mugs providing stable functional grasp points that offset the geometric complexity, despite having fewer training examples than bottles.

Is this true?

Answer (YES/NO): NO